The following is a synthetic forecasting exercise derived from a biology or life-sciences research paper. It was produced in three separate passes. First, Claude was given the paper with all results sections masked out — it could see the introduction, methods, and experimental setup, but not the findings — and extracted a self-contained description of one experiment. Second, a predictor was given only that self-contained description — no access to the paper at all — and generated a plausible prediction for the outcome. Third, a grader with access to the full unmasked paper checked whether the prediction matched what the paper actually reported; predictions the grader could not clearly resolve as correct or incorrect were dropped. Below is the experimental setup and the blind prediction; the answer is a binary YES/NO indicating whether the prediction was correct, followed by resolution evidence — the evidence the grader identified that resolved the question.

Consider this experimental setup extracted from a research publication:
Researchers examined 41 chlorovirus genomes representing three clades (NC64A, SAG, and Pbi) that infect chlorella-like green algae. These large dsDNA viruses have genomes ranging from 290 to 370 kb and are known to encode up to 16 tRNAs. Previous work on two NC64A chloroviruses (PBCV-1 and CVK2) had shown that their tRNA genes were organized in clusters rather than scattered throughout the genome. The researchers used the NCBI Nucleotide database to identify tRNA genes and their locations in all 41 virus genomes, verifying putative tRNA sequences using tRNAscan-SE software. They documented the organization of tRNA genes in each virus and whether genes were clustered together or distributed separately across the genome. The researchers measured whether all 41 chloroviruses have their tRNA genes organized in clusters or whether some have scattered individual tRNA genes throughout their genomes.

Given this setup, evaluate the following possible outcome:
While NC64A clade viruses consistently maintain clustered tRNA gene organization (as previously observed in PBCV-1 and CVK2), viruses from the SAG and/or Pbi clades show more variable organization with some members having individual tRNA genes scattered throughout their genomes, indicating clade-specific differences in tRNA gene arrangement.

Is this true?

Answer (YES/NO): NO